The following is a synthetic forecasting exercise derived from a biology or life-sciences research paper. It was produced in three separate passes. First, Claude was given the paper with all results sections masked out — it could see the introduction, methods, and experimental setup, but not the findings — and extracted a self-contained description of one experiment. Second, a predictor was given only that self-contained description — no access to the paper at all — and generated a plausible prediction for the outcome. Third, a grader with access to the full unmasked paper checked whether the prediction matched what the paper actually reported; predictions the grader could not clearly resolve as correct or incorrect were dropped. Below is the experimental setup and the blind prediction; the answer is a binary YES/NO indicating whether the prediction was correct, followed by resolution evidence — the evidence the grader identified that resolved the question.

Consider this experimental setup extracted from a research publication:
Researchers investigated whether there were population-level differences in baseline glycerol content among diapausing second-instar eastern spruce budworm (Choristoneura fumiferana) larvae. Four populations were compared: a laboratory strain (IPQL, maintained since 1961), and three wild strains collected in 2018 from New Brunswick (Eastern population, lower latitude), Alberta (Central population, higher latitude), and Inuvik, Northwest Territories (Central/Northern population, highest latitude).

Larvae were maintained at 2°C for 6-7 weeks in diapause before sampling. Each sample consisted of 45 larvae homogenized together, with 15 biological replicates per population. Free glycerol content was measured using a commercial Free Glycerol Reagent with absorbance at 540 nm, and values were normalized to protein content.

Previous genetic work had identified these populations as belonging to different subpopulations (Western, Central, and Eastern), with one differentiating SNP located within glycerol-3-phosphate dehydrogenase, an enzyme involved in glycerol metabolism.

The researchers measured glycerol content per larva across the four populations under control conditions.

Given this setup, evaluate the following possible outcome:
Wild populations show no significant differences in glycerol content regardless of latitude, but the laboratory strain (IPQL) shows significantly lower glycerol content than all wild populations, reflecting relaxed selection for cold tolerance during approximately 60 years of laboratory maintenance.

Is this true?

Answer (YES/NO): NO